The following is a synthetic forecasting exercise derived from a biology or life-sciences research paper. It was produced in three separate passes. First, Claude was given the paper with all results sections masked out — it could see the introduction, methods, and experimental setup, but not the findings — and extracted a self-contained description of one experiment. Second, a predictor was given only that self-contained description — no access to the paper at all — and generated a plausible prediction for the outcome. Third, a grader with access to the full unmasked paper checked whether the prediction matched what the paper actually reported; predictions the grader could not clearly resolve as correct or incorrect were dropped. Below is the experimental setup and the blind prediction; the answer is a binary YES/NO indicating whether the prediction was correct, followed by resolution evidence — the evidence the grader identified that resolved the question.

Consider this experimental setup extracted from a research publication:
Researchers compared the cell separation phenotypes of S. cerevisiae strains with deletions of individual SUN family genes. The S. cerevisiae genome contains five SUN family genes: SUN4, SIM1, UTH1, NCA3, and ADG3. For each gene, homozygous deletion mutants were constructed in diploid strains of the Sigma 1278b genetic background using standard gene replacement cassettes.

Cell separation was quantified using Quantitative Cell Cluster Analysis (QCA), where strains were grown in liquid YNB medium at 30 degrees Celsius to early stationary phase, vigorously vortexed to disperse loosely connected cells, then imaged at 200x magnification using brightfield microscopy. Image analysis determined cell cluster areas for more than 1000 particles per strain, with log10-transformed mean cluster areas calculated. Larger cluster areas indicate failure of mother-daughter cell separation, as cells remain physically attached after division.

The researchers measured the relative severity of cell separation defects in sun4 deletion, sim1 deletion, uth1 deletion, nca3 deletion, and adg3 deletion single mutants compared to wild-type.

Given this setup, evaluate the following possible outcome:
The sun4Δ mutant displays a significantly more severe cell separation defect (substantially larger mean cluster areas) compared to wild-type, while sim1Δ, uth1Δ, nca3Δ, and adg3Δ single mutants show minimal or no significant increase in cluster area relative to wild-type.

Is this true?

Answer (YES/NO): YES